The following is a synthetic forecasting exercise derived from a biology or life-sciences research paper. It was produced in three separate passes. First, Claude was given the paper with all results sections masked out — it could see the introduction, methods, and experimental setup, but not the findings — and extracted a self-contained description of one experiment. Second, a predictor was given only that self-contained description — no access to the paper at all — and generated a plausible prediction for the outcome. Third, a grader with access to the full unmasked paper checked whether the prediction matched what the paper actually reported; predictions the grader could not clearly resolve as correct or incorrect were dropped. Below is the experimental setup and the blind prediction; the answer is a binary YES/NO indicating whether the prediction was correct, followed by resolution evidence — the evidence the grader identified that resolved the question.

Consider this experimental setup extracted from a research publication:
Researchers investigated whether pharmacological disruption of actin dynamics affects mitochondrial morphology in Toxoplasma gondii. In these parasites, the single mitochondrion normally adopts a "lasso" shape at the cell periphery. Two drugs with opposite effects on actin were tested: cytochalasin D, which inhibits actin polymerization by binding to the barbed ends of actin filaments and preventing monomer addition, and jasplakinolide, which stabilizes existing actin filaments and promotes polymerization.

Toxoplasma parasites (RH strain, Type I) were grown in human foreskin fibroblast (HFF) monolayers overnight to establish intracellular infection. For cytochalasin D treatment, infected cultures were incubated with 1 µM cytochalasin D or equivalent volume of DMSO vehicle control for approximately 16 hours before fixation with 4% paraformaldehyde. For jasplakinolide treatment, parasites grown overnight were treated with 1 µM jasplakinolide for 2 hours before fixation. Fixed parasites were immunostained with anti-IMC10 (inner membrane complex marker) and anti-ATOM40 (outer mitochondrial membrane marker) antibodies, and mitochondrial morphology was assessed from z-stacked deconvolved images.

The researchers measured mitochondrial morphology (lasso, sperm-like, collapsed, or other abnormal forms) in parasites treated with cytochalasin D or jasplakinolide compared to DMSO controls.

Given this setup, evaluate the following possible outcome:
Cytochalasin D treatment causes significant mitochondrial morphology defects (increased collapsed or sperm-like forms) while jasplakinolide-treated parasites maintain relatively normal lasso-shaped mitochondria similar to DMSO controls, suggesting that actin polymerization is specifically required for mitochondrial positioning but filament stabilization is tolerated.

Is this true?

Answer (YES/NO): NO